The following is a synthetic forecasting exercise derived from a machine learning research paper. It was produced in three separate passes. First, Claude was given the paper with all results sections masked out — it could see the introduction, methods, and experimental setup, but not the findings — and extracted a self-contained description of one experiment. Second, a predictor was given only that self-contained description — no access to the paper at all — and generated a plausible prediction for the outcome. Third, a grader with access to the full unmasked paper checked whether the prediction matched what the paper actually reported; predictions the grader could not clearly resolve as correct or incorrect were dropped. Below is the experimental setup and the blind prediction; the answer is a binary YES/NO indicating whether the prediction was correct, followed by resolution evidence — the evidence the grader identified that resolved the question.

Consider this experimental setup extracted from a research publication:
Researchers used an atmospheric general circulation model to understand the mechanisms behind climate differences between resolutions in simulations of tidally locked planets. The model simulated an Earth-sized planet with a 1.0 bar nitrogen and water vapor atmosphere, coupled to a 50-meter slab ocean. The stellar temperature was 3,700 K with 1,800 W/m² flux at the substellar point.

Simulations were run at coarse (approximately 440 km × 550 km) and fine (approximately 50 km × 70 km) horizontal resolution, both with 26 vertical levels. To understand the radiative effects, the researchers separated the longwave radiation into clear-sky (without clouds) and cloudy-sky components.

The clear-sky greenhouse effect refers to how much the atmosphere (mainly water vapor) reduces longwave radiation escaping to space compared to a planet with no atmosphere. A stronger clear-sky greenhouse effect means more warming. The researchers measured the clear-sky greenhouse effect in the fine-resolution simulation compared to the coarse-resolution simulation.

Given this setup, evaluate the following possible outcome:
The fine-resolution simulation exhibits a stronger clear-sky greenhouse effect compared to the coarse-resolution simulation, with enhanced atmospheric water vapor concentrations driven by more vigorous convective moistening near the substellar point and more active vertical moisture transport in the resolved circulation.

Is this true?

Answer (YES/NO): NO